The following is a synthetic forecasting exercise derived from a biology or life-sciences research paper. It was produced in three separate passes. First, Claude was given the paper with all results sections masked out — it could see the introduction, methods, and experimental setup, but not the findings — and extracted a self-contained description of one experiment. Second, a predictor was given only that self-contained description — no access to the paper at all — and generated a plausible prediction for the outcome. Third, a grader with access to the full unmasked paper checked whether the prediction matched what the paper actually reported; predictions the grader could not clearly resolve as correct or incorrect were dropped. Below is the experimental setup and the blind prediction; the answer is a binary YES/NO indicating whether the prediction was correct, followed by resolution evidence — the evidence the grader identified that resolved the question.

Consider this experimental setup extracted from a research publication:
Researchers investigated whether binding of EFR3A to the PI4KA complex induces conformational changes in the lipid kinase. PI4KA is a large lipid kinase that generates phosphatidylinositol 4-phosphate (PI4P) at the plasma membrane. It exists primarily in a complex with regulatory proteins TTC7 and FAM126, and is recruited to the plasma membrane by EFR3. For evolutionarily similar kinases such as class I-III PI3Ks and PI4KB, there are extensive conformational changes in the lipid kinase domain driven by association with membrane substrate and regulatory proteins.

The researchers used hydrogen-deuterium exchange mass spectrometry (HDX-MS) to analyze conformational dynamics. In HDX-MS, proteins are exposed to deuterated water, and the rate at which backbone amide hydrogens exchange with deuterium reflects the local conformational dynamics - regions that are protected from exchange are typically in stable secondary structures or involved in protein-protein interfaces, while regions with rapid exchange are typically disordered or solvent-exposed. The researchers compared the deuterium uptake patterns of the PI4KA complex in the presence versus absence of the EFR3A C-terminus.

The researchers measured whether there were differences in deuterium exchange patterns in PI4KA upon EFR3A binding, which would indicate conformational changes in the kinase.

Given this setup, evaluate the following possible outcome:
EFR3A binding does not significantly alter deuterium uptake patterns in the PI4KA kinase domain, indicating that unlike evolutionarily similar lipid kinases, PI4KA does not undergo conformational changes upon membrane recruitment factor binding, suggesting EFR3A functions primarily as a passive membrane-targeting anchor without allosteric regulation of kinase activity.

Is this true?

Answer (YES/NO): YES